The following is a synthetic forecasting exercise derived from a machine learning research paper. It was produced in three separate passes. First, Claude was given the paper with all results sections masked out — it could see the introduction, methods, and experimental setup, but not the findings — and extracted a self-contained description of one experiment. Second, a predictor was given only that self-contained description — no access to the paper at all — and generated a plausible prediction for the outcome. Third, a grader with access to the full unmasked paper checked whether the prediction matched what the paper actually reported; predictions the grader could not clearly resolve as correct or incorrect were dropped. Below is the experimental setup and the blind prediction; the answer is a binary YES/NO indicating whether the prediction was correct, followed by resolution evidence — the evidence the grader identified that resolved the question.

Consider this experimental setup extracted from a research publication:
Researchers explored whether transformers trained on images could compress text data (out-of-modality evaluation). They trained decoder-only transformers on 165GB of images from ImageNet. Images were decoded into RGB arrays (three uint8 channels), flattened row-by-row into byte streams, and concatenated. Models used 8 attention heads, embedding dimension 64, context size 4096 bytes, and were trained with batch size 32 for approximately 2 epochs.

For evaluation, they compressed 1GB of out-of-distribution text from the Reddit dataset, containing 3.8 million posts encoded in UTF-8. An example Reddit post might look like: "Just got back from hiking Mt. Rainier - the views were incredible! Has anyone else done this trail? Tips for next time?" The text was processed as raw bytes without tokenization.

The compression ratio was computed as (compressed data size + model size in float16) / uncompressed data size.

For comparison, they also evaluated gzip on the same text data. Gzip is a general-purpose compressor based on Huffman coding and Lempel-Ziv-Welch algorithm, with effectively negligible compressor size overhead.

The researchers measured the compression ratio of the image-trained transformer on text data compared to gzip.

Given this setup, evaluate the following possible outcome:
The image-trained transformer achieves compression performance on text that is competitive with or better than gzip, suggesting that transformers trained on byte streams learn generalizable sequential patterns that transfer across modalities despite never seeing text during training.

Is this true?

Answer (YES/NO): NO